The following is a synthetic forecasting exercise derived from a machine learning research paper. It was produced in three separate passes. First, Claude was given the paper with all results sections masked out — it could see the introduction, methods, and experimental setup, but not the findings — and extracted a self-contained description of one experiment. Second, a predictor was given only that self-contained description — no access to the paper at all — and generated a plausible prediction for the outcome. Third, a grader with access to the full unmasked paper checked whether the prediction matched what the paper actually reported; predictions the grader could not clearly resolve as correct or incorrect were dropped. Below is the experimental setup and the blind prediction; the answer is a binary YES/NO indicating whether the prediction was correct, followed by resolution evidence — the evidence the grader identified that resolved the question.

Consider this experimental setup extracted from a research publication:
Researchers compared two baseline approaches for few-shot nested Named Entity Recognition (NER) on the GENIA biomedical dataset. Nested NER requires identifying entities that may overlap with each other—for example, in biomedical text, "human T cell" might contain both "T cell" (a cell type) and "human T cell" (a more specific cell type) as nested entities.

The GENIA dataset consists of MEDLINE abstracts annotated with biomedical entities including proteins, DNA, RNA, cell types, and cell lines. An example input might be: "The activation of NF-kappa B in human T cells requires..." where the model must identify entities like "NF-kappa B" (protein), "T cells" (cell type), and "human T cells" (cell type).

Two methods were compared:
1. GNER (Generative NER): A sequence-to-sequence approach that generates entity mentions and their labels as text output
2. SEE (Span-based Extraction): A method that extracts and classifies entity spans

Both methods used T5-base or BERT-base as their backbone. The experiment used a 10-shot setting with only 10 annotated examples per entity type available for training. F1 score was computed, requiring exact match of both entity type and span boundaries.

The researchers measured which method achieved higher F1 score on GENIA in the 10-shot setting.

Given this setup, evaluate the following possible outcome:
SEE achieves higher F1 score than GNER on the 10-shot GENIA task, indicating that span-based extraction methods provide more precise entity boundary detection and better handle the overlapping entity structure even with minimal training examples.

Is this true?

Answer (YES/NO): YES